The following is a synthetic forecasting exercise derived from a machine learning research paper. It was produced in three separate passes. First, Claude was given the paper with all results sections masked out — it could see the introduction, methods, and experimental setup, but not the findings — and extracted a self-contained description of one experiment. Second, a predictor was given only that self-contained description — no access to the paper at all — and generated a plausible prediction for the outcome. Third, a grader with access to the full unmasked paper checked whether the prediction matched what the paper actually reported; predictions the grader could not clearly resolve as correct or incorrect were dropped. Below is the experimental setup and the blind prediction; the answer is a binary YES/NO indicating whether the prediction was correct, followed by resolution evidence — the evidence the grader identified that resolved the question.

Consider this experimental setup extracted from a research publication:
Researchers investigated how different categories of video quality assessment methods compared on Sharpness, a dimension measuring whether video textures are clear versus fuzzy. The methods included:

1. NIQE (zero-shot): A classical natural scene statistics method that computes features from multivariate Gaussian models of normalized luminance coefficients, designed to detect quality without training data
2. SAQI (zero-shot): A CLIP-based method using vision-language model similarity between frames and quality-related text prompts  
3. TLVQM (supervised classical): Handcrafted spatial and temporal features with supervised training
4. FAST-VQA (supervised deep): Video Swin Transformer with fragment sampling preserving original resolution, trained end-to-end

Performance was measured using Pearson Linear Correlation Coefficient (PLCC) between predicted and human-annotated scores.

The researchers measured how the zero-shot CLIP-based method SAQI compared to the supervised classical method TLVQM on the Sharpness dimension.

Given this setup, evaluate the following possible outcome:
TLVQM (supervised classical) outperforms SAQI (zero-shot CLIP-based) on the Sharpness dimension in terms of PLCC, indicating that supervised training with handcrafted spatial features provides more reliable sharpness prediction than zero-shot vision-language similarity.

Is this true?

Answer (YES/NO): NO